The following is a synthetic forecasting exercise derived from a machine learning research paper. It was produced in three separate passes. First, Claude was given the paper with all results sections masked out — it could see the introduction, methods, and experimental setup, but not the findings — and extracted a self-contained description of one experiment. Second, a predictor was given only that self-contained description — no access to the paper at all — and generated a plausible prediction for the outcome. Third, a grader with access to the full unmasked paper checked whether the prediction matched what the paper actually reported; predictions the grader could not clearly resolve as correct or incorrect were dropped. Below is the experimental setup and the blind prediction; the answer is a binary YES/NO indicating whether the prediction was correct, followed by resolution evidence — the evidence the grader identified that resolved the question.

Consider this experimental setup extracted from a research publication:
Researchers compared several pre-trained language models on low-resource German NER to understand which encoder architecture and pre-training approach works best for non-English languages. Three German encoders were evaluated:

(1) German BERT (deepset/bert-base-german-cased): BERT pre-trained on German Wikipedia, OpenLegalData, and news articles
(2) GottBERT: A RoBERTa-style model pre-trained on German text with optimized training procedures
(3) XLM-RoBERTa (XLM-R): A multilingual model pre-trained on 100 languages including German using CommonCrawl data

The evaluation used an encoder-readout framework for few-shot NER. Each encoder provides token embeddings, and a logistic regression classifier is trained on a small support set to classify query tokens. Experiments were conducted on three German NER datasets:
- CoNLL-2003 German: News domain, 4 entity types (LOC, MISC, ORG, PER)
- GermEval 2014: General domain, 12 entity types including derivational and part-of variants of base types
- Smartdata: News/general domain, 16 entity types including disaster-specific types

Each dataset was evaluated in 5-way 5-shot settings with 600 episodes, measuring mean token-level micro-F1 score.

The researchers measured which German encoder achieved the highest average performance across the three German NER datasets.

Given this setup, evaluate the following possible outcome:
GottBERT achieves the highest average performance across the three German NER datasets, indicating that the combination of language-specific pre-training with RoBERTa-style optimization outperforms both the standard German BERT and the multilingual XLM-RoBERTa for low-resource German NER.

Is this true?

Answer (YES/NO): NO